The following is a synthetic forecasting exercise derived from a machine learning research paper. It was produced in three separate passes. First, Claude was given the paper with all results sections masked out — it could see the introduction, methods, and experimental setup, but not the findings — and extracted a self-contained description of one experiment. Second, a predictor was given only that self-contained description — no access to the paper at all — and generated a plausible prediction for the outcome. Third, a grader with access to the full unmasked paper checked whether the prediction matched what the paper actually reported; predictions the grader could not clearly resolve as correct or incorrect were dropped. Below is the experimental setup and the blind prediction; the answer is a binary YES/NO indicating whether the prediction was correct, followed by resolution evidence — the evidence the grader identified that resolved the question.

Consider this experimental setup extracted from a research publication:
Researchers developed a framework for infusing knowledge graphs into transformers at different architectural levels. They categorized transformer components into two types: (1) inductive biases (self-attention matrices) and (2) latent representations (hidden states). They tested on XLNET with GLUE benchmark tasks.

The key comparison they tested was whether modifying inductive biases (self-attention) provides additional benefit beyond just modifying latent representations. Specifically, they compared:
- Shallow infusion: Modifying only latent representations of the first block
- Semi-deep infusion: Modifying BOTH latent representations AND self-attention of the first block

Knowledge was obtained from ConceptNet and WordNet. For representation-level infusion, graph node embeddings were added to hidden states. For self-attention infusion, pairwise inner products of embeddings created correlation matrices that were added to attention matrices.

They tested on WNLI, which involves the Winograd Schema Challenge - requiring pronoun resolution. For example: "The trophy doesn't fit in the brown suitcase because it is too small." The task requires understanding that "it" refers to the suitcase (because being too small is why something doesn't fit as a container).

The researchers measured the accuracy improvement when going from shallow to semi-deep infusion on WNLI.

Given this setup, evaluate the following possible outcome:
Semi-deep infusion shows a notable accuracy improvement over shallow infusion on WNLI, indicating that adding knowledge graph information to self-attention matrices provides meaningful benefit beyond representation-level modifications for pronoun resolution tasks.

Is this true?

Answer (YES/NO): YES